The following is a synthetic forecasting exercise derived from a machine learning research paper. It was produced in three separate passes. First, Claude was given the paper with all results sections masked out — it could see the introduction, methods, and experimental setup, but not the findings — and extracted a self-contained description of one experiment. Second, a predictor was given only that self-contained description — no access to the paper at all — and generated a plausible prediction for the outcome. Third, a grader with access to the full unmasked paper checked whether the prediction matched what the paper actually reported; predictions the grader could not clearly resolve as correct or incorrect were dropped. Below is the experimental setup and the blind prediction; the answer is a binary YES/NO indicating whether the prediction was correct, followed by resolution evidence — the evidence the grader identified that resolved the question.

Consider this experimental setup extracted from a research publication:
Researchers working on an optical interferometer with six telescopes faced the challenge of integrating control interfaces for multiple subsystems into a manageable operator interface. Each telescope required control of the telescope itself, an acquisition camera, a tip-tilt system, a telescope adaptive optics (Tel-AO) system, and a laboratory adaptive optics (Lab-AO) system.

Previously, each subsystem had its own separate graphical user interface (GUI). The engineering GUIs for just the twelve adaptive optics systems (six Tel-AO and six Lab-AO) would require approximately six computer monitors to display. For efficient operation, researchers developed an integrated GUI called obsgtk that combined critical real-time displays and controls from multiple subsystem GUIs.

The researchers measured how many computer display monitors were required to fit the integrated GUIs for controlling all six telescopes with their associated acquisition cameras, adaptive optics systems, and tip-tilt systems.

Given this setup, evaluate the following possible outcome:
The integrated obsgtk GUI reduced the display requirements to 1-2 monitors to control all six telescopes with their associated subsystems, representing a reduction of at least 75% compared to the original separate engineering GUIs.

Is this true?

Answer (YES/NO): YES